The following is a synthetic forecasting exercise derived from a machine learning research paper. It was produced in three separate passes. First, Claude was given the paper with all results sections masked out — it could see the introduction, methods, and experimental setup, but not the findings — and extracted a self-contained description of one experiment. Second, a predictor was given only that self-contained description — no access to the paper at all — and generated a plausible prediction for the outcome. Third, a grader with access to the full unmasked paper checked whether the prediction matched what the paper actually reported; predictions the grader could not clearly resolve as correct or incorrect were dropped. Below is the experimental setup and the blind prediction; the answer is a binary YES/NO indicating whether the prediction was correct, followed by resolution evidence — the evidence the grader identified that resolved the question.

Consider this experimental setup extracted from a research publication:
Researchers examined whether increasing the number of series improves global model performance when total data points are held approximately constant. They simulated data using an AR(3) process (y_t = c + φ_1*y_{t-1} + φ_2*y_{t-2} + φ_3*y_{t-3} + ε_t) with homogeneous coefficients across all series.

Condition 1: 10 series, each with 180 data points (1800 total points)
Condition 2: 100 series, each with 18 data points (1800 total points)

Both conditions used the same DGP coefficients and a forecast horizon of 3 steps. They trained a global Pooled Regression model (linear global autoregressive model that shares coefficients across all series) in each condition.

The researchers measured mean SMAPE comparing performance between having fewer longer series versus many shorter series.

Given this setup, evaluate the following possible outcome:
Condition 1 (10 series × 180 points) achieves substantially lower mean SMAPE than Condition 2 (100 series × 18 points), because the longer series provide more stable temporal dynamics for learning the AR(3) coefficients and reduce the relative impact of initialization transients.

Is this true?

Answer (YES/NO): NO